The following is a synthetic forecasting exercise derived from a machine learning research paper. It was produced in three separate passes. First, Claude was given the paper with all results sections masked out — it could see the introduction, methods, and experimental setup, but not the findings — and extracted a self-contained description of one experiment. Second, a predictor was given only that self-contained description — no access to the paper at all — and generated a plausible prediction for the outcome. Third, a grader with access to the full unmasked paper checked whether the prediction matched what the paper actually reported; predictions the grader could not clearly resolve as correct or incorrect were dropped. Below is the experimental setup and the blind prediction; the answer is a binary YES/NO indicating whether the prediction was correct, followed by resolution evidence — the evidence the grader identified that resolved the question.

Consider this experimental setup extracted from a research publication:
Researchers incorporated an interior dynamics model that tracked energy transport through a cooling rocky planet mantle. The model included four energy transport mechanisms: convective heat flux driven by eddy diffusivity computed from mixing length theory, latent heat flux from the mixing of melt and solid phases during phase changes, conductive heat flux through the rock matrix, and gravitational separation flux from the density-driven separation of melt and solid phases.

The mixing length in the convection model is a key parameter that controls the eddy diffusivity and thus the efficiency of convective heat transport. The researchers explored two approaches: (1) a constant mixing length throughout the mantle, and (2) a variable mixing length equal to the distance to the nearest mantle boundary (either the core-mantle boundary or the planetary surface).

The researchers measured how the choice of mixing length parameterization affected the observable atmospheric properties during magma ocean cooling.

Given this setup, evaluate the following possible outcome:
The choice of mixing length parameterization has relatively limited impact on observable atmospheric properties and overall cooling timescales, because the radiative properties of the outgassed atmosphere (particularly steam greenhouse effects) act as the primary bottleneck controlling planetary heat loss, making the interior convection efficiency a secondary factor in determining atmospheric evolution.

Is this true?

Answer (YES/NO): NO